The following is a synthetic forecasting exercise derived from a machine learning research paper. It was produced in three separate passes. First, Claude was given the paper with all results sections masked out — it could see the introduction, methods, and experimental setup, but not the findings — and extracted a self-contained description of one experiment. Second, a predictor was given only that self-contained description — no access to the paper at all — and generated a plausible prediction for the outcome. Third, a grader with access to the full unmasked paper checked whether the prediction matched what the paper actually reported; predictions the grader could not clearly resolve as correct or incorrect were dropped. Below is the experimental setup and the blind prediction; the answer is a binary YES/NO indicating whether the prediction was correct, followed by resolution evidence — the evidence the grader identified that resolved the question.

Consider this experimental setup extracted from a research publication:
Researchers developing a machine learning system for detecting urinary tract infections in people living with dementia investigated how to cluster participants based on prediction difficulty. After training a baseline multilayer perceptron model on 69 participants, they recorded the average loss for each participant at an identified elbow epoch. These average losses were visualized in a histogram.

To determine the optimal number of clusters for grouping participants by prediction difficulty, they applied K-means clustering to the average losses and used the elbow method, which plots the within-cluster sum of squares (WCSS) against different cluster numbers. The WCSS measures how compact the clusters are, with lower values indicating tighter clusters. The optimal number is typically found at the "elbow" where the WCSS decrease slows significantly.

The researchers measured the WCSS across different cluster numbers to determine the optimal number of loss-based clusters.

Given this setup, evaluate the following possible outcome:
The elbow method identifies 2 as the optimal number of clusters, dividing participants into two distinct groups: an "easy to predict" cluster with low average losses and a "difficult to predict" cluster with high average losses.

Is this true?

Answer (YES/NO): NO